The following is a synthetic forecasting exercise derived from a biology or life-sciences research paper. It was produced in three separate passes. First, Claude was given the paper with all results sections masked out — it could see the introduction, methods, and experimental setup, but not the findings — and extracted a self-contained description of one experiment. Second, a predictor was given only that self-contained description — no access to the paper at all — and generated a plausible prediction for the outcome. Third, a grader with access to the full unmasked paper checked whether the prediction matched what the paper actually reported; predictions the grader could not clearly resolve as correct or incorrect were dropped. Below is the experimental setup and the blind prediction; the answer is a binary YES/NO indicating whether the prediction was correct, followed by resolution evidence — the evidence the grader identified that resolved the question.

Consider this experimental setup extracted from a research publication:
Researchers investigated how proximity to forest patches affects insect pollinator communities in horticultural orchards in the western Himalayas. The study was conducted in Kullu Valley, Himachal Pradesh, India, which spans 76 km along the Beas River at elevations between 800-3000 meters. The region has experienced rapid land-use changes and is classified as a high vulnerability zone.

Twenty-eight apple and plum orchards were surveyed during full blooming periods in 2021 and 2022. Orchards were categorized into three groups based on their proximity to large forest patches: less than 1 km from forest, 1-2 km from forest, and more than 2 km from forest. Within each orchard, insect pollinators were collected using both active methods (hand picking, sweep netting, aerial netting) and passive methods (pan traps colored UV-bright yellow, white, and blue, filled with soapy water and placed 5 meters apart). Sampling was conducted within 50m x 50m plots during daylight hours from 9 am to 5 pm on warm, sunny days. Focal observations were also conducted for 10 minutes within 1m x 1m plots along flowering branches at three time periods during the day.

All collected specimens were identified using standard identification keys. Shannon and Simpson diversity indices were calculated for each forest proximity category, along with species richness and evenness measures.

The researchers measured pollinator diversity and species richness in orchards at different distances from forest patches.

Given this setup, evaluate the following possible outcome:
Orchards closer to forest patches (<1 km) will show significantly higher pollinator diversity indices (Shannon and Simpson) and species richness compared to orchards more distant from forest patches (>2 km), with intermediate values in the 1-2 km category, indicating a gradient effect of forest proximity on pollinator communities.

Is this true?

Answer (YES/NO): NO